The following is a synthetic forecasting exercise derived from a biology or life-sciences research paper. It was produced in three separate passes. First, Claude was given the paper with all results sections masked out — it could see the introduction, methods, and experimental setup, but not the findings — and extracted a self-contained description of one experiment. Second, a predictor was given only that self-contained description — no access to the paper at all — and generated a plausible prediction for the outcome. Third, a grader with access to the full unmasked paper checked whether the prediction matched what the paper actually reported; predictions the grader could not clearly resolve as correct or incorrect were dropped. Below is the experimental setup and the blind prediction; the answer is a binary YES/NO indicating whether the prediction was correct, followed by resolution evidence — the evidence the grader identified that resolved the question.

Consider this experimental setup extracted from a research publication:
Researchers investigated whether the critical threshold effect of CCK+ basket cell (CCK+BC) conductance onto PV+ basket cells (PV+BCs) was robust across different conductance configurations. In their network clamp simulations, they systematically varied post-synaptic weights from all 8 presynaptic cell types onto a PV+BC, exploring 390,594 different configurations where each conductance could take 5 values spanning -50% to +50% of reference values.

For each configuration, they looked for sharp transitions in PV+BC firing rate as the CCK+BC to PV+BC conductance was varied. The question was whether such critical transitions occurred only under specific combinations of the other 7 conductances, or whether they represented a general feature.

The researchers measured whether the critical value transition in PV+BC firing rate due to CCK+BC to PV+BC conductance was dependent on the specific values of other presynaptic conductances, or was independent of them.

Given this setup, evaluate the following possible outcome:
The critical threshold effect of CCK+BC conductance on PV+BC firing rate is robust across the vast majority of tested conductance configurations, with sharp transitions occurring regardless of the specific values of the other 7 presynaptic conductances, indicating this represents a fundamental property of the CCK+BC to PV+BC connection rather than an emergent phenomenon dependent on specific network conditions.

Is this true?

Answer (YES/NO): YES